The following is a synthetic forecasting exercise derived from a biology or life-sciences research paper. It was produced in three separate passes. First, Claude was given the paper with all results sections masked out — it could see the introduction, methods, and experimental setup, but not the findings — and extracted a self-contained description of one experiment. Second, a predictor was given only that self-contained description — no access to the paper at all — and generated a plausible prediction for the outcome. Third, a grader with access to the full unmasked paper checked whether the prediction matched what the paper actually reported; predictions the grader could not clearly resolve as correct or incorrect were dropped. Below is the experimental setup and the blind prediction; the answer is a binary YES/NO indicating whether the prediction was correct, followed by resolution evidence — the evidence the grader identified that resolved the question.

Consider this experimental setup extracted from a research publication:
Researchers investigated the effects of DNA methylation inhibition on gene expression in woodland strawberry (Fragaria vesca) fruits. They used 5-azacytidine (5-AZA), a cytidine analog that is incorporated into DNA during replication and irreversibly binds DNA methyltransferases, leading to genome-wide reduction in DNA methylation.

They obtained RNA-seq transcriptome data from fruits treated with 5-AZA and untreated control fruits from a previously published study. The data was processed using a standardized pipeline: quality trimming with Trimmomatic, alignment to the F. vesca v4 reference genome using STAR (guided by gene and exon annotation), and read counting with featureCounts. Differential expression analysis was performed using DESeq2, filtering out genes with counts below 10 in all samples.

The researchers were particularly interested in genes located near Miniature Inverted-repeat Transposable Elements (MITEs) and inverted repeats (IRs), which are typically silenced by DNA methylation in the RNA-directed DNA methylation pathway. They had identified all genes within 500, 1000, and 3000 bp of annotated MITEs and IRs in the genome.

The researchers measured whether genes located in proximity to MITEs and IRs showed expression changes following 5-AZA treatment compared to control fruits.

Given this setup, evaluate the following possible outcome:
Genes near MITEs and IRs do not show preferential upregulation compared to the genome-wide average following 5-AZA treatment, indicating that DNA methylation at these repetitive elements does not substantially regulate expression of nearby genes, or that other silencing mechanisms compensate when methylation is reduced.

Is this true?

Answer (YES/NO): NO